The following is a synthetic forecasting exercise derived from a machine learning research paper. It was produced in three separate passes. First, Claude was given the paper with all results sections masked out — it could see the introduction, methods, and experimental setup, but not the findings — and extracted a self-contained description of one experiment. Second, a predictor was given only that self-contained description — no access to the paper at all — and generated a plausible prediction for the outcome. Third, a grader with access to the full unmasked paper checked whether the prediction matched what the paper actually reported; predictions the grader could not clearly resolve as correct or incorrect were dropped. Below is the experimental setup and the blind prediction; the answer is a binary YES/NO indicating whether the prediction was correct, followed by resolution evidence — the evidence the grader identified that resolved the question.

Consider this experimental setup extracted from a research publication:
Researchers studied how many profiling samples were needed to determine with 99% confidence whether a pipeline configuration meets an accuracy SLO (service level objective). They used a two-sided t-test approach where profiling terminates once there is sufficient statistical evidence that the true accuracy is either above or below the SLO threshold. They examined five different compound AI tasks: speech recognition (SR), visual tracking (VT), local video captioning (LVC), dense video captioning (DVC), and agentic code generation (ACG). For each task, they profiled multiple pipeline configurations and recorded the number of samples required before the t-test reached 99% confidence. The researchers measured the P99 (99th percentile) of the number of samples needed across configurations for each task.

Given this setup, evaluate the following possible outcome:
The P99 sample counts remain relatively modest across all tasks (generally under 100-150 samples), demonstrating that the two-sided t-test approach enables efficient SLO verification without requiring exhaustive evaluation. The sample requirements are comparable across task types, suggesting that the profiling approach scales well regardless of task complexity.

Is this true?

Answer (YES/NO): NO